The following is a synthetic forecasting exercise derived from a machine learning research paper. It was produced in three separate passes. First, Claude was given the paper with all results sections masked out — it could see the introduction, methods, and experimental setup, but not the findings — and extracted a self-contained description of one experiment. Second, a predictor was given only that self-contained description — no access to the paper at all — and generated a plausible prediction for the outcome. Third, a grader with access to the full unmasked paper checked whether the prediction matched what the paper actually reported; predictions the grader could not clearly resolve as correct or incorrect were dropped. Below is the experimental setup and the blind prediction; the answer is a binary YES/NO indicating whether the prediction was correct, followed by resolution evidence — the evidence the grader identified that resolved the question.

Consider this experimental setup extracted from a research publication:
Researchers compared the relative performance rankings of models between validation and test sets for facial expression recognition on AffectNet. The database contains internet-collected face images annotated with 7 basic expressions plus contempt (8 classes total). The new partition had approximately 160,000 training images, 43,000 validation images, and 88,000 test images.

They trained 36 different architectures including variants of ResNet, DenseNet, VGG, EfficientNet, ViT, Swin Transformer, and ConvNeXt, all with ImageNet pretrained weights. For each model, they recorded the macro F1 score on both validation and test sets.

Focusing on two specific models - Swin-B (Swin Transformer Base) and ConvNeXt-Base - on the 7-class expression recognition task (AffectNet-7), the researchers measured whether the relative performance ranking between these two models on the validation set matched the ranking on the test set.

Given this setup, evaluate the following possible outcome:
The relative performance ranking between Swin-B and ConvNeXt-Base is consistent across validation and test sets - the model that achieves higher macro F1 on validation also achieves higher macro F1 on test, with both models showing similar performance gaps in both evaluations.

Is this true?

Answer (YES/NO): YES